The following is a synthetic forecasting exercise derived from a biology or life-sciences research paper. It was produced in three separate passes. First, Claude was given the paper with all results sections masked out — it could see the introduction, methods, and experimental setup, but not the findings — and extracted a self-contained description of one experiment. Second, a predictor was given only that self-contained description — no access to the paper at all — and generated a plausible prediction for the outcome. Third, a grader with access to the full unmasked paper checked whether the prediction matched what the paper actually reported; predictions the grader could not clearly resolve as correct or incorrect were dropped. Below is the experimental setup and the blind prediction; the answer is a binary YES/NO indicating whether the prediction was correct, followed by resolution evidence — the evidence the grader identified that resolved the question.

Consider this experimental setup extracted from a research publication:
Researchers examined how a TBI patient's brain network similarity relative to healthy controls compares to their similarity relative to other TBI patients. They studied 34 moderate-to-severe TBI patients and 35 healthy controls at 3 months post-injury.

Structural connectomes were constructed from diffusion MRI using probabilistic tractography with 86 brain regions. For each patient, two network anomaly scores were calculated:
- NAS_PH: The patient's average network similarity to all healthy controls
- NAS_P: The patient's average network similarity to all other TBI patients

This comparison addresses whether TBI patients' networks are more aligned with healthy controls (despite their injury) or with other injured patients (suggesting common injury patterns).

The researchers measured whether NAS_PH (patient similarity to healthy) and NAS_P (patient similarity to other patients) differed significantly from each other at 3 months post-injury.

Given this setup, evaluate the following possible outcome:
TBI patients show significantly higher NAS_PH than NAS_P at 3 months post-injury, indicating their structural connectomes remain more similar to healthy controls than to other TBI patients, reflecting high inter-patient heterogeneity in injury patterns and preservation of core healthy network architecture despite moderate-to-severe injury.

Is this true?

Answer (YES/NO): YES